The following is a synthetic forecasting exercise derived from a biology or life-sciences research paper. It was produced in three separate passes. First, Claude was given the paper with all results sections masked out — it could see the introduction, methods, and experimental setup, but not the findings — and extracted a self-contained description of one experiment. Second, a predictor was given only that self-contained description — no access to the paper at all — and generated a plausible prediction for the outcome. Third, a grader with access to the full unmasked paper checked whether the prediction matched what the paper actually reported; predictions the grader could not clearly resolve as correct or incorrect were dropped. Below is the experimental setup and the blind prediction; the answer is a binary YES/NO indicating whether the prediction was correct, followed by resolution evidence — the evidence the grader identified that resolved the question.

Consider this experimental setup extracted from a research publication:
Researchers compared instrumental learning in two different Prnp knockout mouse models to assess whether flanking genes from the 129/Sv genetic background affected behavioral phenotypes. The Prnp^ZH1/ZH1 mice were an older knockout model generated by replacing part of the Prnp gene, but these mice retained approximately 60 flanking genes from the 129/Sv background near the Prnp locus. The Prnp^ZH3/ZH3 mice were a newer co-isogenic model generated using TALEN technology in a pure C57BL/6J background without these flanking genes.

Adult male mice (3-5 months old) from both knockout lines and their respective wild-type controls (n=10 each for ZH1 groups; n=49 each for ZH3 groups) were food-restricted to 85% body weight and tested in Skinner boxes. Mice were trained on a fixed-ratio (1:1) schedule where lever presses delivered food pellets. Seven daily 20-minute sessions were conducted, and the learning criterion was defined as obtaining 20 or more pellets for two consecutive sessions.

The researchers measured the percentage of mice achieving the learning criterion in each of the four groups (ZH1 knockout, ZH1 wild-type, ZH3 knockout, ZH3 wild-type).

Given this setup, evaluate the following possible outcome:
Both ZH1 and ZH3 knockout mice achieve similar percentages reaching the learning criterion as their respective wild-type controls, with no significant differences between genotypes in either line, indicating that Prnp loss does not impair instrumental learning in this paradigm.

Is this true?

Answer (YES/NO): NO